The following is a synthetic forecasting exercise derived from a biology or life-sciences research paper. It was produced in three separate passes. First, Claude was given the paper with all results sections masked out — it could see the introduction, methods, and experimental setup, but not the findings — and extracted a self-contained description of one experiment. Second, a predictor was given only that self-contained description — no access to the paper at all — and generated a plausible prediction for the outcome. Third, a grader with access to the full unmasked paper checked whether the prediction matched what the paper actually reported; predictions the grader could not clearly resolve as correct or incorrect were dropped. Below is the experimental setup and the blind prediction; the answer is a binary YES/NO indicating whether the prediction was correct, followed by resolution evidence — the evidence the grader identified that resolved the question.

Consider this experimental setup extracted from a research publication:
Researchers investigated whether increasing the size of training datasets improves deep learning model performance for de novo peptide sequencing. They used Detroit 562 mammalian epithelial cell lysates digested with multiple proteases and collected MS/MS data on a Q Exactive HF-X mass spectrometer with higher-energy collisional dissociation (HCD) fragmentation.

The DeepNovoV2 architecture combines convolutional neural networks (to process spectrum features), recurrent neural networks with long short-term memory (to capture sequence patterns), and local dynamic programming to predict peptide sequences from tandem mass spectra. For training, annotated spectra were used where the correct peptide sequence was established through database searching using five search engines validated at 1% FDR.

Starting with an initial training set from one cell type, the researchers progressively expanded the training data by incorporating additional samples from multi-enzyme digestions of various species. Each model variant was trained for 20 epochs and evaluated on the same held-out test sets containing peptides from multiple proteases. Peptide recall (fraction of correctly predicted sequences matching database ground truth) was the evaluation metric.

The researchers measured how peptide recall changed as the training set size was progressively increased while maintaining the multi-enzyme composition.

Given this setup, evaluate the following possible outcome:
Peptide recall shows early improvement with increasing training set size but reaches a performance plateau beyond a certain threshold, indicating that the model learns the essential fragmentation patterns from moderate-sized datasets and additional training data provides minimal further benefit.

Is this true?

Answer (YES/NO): NO